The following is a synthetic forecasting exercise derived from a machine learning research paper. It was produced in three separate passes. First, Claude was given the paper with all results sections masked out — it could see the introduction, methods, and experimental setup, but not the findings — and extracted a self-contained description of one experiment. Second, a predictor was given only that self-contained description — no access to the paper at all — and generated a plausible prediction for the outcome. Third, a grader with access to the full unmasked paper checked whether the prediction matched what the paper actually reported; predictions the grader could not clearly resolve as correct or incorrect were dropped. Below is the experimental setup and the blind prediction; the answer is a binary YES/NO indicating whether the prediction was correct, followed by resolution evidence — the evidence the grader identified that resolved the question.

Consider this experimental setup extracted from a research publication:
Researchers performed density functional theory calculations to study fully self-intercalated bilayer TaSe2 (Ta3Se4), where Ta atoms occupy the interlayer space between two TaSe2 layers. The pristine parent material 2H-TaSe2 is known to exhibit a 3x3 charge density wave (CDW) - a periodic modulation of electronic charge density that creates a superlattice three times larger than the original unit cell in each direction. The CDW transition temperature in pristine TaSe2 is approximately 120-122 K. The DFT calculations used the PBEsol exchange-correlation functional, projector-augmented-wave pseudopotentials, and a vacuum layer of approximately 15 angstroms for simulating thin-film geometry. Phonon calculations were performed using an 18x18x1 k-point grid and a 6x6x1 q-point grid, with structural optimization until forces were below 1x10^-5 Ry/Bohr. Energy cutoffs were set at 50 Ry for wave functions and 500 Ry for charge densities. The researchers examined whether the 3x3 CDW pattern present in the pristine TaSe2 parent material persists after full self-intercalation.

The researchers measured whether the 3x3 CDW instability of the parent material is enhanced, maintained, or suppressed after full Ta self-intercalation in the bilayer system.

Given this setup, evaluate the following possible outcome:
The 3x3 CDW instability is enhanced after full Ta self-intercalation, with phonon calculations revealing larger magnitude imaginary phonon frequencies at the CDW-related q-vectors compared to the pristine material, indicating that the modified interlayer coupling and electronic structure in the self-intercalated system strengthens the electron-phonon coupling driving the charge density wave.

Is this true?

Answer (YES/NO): NO